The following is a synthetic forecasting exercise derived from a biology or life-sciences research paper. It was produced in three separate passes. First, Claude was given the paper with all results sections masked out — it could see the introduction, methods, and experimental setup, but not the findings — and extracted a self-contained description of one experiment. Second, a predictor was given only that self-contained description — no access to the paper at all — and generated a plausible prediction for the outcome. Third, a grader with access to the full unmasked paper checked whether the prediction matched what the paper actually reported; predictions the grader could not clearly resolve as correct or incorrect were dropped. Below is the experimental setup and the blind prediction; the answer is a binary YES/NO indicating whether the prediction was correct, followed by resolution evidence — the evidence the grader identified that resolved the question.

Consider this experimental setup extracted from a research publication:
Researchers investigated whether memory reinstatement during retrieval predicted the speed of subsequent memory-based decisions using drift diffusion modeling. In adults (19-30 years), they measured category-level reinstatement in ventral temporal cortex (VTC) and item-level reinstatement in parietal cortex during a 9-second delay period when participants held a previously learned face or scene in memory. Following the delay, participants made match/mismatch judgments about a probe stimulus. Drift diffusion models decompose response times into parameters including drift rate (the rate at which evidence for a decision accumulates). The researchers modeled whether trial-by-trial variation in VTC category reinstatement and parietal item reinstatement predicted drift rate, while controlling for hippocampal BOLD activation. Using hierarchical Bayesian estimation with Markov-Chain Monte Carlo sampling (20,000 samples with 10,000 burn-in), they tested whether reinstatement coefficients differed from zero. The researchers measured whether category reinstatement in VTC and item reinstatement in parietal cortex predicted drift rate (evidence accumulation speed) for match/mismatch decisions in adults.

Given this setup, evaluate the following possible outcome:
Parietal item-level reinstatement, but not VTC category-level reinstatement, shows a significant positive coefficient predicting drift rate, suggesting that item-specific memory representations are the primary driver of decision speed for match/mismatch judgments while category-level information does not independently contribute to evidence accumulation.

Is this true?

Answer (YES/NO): YES